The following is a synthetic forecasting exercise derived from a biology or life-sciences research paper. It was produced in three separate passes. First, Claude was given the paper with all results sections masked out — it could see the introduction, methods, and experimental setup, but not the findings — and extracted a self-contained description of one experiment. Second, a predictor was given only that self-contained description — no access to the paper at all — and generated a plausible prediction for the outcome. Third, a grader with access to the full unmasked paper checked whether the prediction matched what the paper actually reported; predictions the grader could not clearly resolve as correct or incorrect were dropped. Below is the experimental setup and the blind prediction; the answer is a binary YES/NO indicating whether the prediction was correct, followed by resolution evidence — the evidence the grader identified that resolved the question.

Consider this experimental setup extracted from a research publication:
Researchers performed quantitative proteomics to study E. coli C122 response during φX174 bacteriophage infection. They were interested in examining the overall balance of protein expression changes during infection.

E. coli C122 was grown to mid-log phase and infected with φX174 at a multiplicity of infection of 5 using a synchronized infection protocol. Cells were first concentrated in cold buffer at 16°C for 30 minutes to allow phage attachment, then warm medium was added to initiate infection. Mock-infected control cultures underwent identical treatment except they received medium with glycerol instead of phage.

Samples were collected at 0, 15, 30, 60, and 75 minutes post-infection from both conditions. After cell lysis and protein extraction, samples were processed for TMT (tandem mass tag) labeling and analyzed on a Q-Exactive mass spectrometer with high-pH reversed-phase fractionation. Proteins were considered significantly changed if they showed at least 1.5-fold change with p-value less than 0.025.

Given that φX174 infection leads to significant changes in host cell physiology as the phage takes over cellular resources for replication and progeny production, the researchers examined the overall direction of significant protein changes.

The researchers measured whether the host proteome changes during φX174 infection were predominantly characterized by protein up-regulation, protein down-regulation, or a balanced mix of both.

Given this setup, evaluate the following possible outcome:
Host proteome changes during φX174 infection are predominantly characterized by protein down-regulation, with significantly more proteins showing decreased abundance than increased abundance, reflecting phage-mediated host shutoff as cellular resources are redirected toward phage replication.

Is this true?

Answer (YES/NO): NO